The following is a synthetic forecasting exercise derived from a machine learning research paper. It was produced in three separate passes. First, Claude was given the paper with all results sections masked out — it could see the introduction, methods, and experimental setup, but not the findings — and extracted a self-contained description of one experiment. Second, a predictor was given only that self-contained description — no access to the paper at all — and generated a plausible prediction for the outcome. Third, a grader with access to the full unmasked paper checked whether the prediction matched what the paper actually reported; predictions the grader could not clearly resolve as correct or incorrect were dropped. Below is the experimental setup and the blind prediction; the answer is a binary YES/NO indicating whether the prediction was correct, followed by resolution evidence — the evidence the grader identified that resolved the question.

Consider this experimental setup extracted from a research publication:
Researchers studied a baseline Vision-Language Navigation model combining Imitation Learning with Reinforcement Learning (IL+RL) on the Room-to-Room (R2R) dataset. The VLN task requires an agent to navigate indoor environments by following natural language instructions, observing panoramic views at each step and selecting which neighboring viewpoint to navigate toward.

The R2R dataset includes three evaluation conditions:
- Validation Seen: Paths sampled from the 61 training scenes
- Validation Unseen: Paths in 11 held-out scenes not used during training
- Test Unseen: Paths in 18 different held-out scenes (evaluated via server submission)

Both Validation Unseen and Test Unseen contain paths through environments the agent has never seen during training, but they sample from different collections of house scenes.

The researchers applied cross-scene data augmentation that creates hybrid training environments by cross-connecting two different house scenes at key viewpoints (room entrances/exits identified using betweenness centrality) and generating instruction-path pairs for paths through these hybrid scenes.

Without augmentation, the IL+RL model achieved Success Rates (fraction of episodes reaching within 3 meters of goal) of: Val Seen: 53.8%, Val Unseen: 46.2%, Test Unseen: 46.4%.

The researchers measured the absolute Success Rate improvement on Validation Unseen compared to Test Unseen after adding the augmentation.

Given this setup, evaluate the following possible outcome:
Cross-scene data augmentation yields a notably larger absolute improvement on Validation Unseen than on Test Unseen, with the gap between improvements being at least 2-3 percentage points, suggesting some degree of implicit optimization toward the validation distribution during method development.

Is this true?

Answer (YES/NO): NO